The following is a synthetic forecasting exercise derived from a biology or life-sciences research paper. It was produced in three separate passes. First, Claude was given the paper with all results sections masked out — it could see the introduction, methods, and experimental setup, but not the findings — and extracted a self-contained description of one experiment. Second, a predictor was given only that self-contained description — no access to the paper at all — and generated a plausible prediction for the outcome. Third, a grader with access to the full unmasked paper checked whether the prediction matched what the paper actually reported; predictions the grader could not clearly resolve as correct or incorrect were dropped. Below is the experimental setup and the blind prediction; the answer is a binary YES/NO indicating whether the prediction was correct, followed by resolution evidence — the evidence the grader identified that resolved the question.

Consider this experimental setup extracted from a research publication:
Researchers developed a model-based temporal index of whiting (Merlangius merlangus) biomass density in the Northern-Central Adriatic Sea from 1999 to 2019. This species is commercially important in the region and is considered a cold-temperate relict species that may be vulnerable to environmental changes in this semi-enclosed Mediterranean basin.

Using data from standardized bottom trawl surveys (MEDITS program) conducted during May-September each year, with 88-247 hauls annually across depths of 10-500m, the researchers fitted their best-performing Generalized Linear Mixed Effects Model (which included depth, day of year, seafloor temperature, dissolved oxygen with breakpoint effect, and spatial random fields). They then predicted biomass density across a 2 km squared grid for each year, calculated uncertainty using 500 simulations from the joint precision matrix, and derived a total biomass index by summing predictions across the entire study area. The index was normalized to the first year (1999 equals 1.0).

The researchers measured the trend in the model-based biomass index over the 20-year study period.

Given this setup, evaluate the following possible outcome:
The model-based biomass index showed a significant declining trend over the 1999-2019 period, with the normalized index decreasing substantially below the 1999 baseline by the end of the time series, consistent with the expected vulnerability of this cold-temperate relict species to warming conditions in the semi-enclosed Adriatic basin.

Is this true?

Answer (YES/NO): NO